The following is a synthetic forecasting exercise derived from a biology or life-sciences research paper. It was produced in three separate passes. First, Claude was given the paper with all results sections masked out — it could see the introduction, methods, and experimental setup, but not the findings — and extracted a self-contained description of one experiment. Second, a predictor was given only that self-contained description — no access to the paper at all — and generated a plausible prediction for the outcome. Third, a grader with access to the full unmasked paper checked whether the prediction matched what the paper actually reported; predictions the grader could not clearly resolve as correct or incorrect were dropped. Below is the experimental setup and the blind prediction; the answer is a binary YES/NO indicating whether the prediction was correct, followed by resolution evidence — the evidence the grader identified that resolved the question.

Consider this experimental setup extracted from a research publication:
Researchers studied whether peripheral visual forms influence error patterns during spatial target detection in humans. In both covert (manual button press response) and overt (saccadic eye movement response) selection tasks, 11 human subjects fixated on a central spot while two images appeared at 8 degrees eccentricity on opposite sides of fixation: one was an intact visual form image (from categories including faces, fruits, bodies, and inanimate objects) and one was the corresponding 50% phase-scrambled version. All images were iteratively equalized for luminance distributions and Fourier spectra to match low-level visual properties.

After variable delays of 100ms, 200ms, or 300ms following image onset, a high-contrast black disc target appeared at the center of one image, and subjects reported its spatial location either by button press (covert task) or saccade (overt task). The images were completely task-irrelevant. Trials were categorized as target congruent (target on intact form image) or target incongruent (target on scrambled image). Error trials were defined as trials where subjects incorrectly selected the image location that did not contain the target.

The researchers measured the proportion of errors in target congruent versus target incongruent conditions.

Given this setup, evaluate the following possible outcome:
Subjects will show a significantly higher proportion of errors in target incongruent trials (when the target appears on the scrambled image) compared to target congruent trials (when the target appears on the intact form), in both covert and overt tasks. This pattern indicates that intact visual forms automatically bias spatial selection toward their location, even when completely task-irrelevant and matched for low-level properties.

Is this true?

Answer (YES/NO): YES